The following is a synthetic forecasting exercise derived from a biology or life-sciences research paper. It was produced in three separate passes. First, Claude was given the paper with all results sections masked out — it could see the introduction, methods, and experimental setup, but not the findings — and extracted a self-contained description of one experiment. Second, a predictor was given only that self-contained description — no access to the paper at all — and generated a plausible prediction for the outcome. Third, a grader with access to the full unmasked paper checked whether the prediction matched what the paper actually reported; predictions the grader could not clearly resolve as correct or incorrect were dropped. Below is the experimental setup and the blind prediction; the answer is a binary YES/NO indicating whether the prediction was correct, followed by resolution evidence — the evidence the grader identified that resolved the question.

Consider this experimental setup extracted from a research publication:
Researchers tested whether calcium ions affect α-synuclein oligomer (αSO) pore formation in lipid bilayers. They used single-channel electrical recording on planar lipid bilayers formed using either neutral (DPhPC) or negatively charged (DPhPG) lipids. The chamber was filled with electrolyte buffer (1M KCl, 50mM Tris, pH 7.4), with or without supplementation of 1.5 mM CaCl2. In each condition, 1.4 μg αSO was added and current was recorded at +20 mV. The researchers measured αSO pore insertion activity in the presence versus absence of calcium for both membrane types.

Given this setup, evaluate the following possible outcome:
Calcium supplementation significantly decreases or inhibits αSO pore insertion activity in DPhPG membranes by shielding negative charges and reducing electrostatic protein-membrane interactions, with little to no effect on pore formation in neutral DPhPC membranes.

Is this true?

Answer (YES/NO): NO